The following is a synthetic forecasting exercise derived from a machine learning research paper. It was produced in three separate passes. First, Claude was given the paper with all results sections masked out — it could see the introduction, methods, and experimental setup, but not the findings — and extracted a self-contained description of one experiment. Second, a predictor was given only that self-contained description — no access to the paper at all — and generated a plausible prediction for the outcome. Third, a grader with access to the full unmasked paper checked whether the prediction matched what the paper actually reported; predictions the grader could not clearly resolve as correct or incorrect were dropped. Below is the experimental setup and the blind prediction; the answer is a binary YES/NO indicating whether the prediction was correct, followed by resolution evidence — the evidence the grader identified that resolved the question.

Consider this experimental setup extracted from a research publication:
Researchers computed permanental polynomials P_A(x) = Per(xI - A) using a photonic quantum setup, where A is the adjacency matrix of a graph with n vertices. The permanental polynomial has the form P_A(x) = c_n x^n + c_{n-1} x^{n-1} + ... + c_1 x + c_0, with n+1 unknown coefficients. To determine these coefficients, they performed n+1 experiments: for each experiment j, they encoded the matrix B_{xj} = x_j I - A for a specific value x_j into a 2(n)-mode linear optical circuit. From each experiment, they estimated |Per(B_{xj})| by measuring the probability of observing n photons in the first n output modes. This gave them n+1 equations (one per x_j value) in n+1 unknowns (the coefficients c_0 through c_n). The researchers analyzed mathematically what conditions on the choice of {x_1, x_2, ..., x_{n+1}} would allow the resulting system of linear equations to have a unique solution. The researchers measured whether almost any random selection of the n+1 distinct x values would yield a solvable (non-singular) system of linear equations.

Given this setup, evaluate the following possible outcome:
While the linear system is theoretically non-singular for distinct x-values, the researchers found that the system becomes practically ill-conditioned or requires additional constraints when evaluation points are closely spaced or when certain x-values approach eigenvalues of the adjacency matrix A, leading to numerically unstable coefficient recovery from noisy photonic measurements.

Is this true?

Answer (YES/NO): NO